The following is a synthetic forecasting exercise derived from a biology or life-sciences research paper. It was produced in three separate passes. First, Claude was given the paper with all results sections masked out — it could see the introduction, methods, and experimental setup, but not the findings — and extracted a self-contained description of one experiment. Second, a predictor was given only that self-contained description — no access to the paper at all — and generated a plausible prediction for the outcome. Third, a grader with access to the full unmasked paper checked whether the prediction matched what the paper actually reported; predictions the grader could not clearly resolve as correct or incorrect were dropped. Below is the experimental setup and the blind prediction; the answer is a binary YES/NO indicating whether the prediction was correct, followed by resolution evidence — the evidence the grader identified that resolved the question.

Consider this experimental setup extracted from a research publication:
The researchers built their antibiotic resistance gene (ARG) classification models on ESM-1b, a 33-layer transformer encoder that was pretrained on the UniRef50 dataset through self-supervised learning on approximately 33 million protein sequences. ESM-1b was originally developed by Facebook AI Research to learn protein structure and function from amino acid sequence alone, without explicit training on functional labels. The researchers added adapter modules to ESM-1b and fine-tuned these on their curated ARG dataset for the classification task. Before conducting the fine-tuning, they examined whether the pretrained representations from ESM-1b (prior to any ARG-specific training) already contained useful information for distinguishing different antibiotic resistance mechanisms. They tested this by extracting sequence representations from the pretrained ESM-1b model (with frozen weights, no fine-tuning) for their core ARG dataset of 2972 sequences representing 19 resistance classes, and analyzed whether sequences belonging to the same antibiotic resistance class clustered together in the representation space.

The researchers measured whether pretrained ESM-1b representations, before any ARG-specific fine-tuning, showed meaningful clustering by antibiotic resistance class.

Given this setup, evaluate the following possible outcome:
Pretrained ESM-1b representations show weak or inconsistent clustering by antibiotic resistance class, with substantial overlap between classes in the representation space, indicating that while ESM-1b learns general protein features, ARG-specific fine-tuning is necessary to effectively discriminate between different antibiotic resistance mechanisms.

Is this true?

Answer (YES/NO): YES